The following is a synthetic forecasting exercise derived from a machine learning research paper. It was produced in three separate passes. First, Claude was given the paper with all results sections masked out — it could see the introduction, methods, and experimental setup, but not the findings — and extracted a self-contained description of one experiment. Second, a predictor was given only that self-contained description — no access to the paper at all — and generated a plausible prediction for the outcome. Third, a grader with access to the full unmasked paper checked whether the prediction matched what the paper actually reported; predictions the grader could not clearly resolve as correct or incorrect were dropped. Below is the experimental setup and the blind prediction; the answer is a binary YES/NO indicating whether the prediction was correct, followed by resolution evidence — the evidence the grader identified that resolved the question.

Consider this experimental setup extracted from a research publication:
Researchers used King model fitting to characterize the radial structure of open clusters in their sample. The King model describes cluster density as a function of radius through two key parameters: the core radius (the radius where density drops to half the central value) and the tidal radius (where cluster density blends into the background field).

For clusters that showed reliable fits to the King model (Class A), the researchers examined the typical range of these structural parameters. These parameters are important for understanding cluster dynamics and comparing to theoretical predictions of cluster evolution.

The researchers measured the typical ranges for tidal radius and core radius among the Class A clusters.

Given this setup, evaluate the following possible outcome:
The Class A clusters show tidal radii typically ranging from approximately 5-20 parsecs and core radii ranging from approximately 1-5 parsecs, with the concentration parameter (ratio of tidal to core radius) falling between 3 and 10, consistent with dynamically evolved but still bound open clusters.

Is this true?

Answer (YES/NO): NO